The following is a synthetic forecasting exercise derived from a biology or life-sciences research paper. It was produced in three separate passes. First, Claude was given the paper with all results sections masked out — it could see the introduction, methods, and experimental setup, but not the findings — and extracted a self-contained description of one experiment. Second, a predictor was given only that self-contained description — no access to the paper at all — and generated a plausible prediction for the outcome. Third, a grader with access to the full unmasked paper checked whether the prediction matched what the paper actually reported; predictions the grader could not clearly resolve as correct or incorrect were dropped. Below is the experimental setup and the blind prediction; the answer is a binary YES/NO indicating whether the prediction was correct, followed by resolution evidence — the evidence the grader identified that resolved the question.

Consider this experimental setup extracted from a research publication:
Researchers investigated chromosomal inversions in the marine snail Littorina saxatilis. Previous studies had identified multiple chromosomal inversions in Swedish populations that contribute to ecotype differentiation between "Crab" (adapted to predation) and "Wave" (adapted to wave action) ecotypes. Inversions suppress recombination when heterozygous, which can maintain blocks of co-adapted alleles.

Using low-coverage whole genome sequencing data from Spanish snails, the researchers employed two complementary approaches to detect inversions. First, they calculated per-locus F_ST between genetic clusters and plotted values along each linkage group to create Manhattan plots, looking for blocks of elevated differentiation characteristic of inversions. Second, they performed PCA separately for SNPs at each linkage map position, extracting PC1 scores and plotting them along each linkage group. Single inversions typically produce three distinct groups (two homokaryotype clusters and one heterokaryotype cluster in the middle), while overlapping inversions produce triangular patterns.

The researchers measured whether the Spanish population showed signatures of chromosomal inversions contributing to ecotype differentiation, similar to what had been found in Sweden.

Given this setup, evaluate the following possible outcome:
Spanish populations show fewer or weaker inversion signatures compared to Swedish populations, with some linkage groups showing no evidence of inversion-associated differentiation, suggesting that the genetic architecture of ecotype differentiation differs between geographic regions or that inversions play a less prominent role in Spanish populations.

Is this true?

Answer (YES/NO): NO